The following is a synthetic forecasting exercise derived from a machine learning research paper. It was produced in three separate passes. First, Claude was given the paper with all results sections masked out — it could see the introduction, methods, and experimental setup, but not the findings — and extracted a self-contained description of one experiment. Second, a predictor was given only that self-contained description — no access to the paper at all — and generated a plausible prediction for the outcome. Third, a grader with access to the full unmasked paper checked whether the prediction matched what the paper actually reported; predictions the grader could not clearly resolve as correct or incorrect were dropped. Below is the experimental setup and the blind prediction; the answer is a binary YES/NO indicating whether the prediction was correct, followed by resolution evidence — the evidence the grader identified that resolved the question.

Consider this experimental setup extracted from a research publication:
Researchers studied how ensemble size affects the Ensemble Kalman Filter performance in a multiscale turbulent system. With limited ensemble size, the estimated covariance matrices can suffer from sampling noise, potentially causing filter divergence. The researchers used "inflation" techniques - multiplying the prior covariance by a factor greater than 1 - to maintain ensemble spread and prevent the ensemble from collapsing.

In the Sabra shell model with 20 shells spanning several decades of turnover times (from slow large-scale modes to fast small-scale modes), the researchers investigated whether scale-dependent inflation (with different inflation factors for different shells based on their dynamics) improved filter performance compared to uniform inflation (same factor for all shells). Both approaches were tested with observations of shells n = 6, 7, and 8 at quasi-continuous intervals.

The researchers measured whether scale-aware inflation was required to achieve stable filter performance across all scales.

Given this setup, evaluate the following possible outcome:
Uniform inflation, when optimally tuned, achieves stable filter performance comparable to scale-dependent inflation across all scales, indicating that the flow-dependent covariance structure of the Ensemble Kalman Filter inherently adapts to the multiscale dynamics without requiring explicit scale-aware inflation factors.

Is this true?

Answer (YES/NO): NO